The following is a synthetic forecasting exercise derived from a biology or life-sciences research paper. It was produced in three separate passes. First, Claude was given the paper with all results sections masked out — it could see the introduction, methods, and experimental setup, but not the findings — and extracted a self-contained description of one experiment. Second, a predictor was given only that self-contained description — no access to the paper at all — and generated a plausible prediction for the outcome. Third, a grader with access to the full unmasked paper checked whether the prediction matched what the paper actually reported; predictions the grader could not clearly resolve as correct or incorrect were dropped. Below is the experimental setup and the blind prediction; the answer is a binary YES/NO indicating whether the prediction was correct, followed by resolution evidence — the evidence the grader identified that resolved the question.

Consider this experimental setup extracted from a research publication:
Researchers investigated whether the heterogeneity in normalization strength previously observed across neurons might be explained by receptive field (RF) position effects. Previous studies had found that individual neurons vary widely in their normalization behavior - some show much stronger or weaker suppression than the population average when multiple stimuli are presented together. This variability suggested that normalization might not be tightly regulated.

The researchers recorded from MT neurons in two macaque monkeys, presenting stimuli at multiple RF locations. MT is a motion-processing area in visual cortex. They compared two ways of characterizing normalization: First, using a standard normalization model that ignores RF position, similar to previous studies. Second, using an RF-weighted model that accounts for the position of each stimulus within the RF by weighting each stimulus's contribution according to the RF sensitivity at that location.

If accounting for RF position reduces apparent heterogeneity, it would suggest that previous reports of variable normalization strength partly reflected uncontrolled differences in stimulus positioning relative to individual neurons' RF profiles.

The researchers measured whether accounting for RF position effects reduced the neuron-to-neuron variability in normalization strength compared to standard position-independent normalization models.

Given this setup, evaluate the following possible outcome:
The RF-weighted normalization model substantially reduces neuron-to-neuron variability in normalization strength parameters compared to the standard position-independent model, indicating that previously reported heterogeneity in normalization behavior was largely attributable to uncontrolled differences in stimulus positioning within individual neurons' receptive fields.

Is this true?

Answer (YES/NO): YES